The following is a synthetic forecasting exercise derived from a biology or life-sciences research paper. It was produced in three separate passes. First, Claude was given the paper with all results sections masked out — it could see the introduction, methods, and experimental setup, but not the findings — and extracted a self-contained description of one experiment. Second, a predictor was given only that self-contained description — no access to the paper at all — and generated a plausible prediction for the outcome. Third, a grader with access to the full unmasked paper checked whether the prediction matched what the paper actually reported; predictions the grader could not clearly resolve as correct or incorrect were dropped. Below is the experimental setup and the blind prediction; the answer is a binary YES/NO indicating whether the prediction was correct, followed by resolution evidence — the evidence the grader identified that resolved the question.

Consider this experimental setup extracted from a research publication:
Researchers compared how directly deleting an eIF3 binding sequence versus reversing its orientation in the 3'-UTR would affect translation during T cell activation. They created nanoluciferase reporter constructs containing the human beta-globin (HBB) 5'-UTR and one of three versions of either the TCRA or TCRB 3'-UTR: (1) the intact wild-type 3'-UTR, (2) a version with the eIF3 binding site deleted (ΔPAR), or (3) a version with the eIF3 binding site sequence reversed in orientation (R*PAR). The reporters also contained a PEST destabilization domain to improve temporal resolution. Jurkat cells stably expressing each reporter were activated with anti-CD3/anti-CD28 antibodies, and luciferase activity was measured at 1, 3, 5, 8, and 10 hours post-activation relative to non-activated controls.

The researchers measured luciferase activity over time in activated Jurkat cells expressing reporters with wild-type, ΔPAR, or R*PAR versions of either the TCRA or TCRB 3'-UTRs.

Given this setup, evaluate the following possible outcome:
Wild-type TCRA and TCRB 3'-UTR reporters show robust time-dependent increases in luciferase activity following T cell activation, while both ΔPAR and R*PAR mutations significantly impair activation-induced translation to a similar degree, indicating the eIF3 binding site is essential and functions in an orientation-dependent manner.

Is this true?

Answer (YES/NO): YES